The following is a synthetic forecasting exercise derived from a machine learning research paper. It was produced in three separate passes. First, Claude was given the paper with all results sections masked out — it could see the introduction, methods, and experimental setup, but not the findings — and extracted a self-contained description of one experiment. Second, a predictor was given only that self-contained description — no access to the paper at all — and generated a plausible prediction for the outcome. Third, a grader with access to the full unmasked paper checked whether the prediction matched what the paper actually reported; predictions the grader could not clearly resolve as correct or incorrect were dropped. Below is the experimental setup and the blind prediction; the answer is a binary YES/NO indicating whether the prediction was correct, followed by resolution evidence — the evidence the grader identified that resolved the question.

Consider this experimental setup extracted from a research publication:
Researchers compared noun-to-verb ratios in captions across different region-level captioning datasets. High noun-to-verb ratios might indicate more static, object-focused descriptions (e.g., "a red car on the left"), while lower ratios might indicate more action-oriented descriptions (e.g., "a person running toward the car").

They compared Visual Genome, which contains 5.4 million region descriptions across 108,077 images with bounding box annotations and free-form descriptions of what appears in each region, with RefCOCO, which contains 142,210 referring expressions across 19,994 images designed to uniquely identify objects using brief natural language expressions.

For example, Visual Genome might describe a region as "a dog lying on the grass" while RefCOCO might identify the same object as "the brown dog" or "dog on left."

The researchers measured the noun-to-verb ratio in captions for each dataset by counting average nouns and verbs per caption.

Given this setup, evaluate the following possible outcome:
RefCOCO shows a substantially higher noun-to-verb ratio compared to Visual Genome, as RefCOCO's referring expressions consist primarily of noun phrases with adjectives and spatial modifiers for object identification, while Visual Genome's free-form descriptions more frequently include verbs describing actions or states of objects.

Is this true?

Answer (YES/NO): YES